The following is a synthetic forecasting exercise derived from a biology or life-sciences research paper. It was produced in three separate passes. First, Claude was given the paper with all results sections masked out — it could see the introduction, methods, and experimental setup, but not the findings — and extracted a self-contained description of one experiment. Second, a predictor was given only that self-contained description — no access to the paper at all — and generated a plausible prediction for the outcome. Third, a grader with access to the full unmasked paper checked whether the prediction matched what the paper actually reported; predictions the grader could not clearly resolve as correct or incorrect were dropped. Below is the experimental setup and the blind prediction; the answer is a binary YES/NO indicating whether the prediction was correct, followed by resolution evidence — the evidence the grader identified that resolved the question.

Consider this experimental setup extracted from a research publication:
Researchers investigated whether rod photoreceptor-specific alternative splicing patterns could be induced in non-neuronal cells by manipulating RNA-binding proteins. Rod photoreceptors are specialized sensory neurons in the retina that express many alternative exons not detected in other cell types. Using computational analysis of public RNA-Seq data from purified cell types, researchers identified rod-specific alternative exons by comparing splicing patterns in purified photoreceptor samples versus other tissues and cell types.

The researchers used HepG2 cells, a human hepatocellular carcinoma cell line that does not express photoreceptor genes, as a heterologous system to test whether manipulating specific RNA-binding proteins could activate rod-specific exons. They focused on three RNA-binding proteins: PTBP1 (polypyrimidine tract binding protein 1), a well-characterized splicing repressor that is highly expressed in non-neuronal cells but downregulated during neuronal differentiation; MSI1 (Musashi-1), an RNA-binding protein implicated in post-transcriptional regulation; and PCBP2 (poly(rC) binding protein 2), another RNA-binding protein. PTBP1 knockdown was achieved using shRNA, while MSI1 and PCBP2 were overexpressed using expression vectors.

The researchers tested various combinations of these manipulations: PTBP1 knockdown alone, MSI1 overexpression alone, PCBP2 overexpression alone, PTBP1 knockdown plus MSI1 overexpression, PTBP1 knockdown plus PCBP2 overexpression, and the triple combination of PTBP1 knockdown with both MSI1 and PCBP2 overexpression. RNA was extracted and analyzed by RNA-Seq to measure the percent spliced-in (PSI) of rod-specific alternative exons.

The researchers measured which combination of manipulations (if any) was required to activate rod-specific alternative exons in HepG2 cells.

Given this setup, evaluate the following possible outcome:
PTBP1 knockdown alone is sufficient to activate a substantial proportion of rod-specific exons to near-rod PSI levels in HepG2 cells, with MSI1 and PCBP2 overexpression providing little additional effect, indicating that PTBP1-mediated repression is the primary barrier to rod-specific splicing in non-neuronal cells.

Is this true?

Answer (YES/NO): NO